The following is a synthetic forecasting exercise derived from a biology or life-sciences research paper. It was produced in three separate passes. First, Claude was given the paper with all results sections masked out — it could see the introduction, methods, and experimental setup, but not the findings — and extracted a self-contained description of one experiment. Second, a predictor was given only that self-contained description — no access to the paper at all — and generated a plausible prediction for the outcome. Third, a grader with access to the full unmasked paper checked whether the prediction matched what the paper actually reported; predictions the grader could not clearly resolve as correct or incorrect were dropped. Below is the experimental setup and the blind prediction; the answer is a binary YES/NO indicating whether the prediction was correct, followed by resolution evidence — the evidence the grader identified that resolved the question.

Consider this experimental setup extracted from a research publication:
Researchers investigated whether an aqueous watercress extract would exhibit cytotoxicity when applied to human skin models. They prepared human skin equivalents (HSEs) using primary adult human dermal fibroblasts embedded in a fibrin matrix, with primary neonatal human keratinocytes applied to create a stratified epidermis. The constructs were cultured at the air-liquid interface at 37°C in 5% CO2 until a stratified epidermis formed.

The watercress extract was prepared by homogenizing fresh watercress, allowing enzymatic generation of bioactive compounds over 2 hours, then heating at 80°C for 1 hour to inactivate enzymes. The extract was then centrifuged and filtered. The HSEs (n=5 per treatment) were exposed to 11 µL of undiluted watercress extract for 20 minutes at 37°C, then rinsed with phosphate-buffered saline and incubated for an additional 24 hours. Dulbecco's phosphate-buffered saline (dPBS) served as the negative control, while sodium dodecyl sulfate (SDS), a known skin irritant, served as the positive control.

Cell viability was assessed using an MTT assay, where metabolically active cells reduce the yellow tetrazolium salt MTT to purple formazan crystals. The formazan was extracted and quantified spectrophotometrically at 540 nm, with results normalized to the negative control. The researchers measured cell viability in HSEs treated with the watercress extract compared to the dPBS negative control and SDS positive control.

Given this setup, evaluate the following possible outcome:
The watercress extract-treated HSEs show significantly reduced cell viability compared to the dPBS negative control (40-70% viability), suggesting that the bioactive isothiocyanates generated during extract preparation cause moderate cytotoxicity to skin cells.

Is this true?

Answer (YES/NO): NO